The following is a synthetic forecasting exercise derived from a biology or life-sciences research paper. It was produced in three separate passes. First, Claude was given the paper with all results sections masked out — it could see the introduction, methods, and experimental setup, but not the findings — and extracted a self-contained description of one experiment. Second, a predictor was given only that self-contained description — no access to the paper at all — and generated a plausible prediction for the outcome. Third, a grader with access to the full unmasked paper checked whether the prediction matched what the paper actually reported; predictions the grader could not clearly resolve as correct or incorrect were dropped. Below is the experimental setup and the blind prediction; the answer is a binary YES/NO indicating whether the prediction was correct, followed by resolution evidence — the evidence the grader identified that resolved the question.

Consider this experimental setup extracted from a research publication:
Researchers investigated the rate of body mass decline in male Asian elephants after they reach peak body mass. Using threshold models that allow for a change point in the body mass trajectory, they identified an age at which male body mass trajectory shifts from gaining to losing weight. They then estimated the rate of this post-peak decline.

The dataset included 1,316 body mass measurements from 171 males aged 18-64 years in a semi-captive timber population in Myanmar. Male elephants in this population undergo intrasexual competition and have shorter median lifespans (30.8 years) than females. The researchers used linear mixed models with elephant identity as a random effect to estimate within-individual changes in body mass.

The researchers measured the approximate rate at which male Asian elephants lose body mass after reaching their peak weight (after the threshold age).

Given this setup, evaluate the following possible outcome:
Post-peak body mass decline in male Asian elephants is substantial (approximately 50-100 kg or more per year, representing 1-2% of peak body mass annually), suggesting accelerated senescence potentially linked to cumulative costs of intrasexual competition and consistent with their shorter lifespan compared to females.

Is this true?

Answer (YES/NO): NO